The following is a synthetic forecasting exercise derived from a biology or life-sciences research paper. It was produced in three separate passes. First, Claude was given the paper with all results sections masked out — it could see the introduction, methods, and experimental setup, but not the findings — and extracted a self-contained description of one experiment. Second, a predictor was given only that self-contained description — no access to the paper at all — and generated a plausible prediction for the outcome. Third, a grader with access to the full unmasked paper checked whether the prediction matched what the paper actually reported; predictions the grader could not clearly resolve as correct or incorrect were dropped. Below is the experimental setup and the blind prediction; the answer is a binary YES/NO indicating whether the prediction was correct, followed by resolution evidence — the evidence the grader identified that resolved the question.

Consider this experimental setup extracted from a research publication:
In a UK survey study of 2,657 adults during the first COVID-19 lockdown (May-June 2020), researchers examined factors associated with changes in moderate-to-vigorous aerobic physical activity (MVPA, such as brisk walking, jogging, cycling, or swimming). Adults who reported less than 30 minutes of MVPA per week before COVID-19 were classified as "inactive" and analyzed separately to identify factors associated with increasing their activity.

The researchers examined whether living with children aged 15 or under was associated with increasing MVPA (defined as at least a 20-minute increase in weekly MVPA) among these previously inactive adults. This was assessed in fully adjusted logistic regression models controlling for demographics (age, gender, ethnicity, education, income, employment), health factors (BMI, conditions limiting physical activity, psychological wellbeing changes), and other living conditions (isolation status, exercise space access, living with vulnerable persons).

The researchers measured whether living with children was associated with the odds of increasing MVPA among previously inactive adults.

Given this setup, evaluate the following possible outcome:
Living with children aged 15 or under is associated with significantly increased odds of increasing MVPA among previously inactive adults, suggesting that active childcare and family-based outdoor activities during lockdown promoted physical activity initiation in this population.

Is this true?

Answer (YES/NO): YES